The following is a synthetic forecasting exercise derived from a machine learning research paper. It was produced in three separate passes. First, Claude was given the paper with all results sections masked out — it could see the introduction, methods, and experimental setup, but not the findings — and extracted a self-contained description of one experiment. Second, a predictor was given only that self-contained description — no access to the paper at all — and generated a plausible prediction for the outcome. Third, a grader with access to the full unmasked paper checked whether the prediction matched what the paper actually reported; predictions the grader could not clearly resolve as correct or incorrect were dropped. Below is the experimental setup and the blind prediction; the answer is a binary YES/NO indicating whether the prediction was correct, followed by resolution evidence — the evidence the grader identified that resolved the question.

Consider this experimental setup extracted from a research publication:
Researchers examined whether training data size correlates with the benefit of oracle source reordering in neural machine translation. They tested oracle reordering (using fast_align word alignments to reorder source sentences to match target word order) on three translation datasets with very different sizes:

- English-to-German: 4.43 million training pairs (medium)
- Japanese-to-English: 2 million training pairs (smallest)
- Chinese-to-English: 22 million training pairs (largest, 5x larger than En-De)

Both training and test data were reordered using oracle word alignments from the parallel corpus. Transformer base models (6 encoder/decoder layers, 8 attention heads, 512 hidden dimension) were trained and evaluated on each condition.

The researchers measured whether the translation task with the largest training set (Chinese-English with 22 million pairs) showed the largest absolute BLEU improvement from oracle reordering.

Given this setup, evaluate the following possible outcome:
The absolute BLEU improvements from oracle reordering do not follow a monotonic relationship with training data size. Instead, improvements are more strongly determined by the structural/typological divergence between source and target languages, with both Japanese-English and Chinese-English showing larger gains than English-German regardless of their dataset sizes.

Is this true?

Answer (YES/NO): NO